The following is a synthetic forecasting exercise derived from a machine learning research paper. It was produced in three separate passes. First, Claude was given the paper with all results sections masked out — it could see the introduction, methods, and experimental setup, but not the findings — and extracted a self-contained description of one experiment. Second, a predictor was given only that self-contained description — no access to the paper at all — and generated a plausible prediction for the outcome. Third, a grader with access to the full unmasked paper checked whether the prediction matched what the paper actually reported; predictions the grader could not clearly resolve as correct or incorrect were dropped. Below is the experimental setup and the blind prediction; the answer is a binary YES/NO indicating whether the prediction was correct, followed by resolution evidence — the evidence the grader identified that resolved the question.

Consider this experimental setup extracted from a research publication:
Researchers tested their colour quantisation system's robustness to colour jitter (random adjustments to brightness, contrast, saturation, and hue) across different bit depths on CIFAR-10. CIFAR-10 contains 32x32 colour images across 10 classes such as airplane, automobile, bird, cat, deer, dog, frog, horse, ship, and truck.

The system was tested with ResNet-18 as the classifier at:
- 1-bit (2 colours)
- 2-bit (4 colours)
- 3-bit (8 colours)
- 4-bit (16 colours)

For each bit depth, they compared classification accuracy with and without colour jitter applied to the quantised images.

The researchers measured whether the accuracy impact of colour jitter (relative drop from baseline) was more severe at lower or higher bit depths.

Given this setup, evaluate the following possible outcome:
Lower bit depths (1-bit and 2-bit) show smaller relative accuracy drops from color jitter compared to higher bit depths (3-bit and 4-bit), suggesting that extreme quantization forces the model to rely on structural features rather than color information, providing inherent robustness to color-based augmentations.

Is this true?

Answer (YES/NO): NO